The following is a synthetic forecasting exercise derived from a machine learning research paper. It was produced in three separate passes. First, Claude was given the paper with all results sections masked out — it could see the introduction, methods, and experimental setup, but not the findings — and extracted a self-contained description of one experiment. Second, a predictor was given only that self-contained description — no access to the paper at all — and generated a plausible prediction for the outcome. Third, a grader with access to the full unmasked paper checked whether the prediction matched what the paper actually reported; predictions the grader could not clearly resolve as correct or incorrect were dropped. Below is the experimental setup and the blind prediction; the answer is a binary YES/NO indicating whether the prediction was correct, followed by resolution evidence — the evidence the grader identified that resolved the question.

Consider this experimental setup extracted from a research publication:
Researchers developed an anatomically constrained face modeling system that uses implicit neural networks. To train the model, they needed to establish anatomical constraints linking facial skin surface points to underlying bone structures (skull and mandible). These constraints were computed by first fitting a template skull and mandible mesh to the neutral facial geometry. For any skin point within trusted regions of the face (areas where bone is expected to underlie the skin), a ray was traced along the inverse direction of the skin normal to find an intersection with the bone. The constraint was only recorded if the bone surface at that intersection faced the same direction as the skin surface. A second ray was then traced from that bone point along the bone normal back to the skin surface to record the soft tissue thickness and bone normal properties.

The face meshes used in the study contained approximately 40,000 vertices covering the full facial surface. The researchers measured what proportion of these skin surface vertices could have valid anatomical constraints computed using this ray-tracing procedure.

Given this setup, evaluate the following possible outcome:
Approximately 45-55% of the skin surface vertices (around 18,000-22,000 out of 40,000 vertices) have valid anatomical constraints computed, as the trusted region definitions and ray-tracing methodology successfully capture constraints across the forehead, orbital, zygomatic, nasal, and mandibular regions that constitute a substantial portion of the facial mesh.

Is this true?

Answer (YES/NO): NO